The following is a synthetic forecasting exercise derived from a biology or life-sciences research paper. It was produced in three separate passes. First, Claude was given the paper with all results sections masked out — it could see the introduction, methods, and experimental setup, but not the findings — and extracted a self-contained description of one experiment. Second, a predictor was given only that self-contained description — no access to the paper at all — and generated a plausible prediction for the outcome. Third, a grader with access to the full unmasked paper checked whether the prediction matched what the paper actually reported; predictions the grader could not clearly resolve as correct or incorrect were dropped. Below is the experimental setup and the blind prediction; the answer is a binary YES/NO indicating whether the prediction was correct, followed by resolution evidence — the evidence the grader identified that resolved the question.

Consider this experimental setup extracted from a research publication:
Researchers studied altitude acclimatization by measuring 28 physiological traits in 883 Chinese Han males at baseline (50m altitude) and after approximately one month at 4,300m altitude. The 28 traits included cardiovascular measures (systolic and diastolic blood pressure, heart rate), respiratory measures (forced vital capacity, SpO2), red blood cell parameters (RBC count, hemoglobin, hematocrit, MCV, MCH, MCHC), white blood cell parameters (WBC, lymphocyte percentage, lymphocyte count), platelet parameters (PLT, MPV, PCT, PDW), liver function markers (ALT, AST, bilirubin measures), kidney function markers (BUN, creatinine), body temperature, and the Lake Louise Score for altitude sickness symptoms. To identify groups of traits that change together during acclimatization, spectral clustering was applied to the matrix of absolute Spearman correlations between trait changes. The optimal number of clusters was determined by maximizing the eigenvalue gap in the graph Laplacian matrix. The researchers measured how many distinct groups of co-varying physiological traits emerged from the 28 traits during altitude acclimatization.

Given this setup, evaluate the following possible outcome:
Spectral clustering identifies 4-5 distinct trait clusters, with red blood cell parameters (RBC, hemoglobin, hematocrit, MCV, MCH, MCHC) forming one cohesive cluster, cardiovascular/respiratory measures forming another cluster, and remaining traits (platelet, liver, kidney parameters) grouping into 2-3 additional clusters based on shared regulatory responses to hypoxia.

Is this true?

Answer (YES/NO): NO